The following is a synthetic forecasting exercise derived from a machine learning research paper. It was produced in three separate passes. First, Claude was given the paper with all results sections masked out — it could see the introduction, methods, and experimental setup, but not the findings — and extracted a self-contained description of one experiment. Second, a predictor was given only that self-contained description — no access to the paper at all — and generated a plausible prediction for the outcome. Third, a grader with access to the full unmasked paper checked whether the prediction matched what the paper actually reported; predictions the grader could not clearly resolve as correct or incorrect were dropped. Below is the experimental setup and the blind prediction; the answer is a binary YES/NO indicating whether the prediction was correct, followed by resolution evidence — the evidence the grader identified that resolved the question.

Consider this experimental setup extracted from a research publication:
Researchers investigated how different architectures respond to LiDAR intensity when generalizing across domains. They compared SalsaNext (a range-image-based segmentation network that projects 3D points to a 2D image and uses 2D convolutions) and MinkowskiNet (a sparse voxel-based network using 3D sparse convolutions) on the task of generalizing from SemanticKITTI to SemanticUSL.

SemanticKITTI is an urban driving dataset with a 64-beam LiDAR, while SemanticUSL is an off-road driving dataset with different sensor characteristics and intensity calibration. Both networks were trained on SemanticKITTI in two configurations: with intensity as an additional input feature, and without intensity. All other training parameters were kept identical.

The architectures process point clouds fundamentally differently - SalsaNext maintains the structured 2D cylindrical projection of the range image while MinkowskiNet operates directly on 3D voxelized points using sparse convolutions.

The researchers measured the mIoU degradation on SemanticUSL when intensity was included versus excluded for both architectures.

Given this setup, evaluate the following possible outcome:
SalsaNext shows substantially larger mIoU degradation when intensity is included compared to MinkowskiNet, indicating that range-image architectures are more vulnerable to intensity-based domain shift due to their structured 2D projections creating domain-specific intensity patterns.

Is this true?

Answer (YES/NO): YES